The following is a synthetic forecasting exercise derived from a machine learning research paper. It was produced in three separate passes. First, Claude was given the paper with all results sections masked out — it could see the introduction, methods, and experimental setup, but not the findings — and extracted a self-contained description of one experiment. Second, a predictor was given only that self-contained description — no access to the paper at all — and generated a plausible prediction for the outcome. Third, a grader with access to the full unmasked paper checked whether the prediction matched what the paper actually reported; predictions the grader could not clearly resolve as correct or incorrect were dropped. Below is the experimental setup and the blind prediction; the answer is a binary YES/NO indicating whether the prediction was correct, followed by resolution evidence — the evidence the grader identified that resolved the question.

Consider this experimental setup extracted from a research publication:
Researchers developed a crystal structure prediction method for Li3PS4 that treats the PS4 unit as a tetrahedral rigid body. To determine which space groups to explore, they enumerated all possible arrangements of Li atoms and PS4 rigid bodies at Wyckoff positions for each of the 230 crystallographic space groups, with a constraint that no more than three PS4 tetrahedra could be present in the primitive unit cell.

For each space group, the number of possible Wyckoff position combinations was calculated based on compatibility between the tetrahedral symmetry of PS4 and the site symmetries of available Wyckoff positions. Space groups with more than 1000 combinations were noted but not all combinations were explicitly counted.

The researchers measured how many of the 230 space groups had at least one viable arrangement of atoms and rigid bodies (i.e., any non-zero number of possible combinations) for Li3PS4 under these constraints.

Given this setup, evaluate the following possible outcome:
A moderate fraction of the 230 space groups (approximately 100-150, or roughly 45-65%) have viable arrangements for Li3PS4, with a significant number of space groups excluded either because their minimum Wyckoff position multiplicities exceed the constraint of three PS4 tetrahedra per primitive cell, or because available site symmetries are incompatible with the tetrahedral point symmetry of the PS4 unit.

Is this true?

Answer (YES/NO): NO